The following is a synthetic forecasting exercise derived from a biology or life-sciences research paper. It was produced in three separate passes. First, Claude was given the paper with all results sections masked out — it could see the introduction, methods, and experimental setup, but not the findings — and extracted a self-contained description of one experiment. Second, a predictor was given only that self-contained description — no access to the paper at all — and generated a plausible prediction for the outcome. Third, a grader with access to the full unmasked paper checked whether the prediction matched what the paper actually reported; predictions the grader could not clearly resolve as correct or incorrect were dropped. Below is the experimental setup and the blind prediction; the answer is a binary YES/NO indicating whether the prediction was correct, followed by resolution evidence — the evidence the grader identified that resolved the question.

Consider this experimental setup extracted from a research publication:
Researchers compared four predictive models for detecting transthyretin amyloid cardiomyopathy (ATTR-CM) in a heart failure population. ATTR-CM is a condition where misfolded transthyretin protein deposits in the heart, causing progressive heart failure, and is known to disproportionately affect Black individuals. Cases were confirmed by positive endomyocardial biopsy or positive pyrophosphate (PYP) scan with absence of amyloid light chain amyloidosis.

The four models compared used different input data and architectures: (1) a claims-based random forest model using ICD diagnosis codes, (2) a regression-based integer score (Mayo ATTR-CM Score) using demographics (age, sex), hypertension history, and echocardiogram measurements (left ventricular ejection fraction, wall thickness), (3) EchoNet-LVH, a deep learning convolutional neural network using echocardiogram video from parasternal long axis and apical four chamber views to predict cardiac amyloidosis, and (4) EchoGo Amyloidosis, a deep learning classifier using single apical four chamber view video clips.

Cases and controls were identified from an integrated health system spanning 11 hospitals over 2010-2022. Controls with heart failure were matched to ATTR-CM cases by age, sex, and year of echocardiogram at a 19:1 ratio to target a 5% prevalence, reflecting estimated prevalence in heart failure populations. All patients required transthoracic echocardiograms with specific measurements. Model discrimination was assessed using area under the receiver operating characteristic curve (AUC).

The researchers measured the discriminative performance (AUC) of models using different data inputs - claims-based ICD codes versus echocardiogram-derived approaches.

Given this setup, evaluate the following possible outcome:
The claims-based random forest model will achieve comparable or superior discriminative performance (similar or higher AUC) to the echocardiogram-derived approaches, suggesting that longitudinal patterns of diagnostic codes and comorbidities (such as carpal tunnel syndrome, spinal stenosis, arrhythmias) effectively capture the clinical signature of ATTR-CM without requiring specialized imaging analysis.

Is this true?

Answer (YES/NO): NO